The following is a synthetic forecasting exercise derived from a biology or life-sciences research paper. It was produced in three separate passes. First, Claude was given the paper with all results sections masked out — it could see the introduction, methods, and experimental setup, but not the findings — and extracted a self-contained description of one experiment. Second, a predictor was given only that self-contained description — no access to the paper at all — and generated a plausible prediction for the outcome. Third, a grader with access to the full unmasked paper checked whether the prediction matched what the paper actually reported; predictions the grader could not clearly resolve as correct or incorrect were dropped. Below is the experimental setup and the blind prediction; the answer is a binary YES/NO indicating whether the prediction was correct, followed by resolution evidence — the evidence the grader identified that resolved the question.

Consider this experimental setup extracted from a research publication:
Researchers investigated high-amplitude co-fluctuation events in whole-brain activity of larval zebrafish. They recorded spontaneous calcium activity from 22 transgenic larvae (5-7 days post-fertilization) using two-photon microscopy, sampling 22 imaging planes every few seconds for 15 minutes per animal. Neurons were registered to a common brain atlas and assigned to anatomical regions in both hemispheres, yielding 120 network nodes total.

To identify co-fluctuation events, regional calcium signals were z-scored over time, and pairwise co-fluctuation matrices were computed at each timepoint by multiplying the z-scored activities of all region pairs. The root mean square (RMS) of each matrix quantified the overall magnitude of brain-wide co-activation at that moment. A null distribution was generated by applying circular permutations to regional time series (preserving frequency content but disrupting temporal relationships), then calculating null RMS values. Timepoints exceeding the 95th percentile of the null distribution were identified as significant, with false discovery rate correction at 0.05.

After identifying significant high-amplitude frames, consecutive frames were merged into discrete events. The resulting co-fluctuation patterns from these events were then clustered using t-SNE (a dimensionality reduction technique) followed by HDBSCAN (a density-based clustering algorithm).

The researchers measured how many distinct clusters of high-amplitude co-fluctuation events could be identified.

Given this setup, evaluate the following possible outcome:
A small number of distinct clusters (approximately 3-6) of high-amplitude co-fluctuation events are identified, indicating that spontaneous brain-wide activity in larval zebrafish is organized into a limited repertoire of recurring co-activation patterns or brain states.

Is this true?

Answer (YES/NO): YES